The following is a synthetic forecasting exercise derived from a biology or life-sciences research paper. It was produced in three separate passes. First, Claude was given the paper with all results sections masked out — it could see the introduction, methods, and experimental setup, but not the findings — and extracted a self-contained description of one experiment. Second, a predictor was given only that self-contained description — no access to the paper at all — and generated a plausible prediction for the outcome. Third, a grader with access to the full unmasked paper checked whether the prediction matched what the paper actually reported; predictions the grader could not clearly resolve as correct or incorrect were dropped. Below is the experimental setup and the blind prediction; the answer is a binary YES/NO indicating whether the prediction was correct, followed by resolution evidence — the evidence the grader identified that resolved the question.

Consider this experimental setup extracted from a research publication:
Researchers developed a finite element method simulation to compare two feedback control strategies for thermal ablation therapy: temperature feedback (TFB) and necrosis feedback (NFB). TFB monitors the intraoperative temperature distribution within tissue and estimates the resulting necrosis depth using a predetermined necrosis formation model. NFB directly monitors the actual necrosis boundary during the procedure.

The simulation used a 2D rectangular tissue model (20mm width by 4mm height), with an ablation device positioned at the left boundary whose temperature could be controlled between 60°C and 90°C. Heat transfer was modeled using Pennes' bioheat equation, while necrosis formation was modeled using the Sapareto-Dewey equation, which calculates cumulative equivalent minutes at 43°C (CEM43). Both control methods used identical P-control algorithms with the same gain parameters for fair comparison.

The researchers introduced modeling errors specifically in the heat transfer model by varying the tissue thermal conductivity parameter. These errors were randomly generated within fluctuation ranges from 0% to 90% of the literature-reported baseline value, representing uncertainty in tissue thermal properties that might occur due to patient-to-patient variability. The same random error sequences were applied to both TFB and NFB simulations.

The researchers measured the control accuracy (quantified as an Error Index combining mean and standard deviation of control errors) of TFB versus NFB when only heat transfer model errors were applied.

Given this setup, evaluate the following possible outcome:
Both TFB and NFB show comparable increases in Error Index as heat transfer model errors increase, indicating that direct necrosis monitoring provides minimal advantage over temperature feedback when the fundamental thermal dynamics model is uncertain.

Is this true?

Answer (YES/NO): NO